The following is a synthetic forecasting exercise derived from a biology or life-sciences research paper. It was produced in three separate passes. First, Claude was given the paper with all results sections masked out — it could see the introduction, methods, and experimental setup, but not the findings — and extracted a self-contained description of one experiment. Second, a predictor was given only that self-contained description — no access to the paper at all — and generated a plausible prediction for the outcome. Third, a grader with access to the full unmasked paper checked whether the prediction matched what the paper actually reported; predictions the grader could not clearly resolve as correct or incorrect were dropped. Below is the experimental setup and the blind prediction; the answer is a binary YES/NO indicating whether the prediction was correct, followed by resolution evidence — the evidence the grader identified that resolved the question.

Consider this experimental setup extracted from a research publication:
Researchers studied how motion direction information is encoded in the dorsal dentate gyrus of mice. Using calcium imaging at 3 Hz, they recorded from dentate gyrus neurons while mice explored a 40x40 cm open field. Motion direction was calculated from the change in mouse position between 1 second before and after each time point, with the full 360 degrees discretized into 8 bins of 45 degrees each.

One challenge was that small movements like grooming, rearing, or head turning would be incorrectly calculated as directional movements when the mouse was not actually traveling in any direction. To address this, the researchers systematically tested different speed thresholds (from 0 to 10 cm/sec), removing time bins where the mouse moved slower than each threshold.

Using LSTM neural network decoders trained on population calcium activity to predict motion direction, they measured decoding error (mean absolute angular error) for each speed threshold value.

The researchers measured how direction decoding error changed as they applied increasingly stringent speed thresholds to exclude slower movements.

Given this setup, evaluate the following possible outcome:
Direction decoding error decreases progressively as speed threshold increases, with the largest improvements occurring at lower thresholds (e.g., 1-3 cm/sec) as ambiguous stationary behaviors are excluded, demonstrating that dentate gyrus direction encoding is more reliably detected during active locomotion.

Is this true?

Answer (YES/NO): NO